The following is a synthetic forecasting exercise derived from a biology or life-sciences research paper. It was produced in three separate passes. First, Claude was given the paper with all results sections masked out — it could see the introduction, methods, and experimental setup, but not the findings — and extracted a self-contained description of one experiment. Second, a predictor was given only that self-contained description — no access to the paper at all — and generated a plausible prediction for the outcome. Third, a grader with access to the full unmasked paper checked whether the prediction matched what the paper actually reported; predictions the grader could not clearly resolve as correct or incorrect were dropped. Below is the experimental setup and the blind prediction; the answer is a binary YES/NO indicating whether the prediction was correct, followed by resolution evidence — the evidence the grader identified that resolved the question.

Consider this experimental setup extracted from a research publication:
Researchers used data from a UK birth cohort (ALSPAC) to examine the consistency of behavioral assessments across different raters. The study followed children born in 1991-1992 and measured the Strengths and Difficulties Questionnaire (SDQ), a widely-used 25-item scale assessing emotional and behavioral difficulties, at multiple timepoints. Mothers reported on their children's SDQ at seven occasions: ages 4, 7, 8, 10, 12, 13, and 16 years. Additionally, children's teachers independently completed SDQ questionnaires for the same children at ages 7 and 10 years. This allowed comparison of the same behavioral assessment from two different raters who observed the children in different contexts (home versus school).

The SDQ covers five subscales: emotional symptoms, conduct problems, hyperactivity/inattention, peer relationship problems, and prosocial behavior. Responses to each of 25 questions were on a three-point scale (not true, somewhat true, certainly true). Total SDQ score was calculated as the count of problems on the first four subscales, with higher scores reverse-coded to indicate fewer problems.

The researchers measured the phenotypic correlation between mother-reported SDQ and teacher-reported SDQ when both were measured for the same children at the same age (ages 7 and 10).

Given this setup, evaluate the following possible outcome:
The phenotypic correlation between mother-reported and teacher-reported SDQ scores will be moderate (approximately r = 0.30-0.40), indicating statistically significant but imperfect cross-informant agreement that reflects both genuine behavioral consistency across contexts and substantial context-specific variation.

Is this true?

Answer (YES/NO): NO